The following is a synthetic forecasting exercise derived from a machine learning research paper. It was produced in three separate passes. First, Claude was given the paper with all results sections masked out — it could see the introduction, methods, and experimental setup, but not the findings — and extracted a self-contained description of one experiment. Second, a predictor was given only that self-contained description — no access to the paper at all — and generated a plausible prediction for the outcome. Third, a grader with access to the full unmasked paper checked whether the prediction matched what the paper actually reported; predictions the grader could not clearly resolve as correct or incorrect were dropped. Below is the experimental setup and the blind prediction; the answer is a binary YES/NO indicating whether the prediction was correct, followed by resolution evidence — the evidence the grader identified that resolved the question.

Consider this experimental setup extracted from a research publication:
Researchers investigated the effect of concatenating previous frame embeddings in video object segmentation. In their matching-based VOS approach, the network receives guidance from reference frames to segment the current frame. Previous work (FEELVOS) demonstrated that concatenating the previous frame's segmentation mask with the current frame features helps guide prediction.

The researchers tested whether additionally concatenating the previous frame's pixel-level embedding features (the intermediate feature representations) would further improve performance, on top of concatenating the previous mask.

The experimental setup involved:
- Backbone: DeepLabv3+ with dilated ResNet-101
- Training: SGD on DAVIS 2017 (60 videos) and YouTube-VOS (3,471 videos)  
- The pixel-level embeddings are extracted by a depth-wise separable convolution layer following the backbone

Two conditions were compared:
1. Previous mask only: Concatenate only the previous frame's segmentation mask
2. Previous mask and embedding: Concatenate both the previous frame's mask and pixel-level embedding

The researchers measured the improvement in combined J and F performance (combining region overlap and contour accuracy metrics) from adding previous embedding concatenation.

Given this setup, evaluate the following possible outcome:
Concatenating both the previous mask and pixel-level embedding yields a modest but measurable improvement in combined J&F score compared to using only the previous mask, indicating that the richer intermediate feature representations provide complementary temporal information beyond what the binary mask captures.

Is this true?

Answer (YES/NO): YES